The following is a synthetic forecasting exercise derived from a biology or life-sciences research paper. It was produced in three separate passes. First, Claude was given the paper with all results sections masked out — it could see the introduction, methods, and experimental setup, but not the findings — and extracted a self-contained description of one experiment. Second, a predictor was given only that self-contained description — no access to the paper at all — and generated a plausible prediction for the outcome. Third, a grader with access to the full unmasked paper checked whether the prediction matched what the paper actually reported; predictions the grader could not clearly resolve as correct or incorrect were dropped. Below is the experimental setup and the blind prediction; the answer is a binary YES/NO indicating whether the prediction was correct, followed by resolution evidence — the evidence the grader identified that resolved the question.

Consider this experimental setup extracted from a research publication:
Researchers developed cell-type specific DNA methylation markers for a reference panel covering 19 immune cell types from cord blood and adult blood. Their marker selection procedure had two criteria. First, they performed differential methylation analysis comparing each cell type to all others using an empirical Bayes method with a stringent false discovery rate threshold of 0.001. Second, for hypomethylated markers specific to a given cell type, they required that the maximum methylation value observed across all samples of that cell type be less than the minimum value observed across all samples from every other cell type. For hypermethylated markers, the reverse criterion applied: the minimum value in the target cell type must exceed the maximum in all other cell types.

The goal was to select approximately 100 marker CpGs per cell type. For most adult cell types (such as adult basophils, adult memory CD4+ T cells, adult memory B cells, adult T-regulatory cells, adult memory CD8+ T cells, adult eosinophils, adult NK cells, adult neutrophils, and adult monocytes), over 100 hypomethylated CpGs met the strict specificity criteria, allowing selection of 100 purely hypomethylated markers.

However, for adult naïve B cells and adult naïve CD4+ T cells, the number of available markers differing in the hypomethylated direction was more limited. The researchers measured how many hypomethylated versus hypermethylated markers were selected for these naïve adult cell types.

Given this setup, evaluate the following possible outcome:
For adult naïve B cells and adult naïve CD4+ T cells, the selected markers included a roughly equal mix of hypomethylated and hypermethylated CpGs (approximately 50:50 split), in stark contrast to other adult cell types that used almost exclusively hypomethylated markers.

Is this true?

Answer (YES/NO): YES